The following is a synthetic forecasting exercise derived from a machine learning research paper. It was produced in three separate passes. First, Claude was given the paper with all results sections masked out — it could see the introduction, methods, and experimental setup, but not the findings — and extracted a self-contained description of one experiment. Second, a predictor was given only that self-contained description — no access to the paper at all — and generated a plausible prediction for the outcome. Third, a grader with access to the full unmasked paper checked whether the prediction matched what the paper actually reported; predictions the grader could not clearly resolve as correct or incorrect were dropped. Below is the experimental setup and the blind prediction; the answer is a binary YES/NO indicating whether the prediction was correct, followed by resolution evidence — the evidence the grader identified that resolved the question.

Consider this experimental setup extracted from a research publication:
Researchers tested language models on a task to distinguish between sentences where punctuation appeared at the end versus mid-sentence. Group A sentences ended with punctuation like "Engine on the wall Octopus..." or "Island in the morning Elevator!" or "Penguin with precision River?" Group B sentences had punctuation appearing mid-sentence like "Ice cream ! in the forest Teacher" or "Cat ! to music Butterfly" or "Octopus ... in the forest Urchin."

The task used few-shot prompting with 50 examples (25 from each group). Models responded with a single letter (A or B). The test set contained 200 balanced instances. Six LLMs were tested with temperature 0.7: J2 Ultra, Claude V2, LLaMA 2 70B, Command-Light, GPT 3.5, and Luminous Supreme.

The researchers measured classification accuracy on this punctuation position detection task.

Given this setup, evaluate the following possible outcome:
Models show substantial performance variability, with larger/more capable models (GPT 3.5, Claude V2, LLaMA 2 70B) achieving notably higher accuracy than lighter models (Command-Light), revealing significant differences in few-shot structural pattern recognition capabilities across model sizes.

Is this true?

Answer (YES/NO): NO